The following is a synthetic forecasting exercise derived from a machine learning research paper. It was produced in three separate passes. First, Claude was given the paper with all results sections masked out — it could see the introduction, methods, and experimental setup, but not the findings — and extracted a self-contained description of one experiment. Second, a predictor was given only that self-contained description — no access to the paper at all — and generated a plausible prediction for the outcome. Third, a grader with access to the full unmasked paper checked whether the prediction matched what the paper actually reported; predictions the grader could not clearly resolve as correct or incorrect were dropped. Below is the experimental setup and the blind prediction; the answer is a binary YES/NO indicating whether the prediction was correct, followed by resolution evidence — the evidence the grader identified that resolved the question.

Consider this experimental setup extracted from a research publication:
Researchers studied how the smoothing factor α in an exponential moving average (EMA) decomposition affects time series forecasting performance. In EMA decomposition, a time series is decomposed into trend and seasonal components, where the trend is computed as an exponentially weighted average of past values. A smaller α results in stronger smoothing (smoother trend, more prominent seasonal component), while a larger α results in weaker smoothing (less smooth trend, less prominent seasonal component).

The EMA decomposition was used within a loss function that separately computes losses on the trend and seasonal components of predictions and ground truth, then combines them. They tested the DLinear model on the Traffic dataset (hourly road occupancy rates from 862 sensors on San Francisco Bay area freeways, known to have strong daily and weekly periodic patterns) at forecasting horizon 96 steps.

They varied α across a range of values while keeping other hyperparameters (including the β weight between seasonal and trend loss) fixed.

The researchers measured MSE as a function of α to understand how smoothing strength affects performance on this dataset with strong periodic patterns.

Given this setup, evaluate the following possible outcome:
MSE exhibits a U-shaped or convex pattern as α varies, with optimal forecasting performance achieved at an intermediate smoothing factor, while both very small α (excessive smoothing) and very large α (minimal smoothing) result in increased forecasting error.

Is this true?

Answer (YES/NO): NO